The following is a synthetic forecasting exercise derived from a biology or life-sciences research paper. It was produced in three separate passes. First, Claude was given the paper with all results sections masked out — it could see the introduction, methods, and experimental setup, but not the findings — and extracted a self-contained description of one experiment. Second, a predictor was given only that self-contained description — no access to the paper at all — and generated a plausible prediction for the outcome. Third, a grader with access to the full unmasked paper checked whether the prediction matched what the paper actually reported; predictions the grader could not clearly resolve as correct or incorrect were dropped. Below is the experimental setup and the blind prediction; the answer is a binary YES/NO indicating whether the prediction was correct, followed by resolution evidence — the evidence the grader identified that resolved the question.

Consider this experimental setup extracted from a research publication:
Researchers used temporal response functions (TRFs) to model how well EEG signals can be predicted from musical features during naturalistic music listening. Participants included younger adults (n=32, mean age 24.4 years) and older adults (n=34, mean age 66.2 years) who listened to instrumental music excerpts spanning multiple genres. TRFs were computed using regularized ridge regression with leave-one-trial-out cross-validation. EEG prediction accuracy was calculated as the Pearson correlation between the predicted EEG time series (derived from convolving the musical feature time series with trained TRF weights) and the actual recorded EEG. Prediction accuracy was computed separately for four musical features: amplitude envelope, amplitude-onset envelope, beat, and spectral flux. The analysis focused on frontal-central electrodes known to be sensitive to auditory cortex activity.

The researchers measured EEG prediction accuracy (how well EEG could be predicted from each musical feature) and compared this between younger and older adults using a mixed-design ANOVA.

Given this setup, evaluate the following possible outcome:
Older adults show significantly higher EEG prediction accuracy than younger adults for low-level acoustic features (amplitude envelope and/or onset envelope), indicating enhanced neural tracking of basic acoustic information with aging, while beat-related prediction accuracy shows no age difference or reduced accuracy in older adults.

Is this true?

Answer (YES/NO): NO